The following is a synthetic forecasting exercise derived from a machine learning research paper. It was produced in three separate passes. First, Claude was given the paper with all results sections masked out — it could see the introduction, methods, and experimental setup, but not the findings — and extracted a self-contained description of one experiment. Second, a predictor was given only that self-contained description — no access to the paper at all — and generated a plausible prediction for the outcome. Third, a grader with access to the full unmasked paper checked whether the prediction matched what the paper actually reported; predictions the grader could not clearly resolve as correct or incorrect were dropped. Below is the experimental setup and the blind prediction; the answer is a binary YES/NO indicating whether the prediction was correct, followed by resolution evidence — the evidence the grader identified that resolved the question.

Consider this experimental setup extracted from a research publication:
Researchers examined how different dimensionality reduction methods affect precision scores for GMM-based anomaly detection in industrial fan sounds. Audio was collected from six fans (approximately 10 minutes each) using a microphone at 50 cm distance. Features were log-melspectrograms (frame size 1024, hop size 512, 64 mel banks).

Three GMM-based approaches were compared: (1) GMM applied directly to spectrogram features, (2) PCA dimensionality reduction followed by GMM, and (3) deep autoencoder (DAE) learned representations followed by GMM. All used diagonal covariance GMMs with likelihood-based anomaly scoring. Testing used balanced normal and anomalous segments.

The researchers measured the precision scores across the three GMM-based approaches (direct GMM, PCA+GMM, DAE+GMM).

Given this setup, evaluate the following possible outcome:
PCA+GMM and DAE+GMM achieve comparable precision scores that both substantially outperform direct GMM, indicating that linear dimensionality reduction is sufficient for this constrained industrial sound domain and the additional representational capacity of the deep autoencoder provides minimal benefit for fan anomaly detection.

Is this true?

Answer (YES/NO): NO